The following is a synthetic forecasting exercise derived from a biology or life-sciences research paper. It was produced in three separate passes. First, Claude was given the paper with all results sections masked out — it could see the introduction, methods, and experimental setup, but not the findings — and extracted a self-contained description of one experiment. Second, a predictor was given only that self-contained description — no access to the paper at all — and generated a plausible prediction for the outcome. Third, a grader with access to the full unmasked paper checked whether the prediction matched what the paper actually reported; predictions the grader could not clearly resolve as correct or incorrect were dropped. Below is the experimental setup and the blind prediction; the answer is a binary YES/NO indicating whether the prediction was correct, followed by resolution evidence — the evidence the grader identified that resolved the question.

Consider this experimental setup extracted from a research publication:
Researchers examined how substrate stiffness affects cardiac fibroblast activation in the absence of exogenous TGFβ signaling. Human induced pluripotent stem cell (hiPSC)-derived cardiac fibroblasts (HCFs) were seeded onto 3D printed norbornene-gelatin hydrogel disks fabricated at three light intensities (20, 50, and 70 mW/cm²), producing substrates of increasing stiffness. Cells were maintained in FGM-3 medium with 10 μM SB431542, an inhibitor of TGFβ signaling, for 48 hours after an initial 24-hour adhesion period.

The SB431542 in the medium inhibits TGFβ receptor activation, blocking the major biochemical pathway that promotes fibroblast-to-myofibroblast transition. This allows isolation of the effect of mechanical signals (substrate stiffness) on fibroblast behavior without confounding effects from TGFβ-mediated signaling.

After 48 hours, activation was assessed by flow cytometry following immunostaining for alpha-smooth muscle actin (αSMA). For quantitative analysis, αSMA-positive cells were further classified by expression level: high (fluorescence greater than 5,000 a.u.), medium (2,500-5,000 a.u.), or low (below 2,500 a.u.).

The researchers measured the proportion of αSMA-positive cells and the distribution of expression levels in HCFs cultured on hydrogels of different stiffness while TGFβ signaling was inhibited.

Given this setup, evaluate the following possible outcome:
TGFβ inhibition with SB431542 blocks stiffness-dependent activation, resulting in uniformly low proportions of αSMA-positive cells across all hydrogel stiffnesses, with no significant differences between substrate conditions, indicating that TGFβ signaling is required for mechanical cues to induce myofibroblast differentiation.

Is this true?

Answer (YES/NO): NO